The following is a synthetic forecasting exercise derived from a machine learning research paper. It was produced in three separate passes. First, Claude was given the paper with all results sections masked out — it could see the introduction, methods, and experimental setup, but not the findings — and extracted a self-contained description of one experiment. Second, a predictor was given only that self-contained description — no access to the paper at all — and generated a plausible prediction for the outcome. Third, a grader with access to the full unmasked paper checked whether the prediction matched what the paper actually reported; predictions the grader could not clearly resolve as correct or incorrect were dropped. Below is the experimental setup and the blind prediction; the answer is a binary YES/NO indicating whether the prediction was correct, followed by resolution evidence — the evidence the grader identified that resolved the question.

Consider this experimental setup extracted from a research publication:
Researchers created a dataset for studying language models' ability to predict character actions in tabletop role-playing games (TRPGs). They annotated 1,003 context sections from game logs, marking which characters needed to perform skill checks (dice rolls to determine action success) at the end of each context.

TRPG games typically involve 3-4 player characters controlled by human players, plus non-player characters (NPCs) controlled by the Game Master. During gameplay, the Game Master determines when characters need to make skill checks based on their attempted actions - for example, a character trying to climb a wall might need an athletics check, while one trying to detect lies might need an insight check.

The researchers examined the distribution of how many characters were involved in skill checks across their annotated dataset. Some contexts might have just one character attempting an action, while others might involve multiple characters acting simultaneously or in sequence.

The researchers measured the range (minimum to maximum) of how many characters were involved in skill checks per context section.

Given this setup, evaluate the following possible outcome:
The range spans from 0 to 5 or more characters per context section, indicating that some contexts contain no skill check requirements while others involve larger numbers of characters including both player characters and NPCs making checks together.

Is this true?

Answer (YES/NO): NO